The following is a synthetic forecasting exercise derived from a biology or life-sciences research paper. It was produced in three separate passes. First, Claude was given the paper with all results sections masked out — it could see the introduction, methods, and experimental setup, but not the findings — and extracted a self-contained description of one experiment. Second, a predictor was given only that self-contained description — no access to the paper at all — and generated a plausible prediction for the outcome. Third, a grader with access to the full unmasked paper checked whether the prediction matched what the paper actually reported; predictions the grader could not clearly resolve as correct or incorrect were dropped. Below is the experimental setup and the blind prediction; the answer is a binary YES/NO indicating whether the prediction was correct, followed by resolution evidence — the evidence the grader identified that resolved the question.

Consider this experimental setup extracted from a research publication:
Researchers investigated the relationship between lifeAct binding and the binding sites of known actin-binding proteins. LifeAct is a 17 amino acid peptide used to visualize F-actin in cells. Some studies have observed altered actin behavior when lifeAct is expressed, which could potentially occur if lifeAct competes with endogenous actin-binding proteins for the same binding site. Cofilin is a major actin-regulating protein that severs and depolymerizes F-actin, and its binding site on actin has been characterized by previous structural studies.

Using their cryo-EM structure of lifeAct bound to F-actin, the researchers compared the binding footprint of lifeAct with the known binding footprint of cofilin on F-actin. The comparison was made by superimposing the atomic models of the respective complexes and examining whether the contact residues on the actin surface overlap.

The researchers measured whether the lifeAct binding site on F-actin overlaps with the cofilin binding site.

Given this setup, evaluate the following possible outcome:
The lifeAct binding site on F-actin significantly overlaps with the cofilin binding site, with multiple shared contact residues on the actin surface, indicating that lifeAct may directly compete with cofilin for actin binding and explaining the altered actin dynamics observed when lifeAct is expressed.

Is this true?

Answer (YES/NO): YES